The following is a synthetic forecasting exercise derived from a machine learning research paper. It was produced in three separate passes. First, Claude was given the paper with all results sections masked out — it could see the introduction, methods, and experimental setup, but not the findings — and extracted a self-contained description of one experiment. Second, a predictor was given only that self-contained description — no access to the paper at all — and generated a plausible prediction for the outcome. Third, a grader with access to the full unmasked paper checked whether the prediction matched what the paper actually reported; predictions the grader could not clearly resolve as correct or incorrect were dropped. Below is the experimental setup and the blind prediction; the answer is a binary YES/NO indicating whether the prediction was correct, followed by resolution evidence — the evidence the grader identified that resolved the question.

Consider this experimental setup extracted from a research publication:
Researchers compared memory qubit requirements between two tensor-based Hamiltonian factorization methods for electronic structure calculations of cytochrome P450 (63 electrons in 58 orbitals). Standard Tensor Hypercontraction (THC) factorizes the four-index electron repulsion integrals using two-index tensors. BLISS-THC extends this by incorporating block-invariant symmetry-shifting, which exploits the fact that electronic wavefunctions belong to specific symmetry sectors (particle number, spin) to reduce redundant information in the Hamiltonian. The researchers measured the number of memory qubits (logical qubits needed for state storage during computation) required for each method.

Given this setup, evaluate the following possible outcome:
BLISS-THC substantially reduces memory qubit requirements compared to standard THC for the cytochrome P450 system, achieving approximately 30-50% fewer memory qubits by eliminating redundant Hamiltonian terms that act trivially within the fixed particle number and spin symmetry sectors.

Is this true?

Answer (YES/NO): NO